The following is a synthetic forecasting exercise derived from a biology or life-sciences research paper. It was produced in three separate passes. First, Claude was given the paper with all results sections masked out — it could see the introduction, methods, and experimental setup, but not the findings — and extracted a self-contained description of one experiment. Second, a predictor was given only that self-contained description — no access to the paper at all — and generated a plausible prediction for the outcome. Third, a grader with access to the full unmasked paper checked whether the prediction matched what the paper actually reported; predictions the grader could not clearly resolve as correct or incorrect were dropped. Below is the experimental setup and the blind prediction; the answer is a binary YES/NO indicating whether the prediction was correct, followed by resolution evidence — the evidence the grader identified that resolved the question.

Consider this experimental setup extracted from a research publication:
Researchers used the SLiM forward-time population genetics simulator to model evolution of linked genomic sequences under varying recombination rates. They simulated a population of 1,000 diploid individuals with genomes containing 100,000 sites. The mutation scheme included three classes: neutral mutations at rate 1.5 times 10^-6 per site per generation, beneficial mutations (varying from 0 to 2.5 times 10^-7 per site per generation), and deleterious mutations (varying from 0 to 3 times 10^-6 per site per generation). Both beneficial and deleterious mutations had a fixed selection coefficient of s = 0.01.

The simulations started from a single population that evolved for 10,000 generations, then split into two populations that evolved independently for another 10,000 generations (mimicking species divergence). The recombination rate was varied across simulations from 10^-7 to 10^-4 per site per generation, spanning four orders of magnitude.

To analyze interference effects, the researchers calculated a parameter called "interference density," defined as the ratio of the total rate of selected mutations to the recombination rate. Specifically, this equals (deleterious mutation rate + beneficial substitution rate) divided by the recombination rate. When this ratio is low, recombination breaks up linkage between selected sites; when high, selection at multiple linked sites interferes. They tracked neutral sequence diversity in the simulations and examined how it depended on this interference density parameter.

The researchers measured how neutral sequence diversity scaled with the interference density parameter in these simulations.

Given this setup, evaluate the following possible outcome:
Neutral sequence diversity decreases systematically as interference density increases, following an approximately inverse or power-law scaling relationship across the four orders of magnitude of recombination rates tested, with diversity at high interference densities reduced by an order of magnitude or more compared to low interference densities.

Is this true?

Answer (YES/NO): NO